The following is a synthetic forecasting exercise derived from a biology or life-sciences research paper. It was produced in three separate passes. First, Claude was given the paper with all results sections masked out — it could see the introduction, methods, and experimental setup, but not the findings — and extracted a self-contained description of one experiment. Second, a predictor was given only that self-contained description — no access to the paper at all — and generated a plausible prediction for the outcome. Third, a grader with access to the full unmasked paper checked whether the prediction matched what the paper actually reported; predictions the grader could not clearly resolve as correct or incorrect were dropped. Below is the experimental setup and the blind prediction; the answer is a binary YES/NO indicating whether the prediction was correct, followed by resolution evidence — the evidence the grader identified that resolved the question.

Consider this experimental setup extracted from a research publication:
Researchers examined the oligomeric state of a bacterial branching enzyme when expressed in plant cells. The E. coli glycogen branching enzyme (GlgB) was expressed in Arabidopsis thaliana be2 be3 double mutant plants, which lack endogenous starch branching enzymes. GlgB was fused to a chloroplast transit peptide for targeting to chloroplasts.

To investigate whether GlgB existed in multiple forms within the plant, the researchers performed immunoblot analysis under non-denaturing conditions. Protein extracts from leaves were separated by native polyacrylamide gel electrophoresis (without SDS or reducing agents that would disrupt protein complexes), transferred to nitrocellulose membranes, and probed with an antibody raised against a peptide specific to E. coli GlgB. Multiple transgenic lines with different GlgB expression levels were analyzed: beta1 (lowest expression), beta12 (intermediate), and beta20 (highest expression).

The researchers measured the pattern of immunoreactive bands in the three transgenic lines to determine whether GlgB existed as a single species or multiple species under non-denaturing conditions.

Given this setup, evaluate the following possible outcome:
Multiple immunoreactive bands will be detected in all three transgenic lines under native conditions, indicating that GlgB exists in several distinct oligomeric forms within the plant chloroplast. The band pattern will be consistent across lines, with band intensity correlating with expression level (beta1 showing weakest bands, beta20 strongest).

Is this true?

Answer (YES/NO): NO